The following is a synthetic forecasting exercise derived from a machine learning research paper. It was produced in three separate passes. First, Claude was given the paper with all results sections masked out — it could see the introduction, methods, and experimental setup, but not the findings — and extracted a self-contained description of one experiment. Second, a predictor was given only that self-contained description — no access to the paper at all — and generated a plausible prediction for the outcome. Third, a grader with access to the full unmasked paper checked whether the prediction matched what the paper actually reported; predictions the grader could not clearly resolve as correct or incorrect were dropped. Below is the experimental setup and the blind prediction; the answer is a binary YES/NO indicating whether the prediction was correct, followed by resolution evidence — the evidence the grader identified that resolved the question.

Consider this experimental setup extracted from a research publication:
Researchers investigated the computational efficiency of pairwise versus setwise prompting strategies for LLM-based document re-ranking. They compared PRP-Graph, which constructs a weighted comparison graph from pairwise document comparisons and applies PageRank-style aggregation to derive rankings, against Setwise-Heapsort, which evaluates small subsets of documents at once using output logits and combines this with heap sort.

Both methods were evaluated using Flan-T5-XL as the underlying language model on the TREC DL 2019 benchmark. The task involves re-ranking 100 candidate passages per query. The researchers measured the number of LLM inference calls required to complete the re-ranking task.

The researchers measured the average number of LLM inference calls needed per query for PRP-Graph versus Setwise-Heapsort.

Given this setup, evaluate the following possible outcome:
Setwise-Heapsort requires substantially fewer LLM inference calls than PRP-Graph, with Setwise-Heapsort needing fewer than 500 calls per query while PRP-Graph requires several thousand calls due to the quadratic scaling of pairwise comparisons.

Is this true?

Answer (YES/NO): NO